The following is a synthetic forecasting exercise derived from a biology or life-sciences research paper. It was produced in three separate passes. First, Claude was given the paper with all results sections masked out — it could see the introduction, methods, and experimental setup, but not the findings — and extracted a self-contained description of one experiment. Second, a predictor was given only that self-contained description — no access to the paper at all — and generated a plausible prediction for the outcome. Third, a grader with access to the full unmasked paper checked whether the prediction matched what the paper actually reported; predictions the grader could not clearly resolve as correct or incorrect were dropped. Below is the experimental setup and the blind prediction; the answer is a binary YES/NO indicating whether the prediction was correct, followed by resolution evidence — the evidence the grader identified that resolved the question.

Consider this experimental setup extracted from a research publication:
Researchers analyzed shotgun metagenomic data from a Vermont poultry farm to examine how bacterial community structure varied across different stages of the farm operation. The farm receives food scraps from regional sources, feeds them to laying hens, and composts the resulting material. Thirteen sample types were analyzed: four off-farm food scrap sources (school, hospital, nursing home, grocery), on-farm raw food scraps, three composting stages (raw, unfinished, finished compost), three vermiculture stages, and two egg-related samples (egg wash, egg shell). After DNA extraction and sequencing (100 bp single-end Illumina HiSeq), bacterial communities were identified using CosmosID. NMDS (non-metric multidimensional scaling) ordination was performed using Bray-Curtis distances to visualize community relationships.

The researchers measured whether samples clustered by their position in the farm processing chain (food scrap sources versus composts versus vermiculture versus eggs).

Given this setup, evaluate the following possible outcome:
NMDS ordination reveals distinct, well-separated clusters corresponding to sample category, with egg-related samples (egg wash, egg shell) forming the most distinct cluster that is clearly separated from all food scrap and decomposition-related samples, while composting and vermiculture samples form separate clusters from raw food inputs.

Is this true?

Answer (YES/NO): NO